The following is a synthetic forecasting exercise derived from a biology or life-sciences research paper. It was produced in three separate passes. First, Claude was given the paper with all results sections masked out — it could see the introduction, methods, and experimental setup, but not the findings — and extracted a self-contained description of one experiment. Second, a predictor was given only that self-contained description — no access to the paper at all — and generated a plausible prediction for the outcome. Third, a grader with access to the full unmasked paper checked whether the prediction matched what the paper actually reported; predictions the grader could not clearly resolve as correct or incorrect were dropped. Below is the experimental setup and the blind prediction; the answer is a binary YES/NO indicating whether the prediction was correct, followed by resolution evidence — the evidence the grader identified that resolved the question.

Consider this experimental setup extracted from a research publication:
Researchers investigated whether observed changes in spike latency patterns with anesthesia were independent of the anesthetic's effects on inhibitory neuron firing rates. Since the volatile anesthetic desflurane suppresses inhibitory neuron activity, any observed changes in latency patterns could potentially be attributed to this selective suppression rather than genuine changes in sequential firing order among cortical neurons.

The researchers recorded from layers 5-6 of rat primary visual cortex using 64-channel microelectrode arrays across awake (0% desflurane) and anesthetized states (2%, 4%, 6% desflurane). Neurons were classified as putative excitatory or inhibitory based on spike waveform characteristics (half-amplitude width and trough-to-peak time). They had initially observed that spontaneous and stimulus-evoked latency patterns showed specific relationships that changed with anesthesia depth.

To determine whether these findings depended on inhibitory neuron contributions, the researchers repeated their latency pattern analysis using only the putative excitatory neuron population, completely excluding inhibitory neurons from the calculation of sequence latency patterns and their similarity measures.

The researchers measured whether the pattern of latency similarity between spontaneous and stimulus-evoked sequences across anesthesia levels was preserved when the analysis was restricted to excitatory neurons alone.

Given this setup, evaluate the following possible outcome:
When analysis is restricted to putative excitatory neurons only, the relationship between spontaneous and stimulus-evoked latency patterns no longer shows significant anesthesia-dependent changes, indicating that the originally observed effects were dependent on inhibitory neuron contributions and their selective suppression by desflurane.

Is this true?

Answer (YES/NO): NO